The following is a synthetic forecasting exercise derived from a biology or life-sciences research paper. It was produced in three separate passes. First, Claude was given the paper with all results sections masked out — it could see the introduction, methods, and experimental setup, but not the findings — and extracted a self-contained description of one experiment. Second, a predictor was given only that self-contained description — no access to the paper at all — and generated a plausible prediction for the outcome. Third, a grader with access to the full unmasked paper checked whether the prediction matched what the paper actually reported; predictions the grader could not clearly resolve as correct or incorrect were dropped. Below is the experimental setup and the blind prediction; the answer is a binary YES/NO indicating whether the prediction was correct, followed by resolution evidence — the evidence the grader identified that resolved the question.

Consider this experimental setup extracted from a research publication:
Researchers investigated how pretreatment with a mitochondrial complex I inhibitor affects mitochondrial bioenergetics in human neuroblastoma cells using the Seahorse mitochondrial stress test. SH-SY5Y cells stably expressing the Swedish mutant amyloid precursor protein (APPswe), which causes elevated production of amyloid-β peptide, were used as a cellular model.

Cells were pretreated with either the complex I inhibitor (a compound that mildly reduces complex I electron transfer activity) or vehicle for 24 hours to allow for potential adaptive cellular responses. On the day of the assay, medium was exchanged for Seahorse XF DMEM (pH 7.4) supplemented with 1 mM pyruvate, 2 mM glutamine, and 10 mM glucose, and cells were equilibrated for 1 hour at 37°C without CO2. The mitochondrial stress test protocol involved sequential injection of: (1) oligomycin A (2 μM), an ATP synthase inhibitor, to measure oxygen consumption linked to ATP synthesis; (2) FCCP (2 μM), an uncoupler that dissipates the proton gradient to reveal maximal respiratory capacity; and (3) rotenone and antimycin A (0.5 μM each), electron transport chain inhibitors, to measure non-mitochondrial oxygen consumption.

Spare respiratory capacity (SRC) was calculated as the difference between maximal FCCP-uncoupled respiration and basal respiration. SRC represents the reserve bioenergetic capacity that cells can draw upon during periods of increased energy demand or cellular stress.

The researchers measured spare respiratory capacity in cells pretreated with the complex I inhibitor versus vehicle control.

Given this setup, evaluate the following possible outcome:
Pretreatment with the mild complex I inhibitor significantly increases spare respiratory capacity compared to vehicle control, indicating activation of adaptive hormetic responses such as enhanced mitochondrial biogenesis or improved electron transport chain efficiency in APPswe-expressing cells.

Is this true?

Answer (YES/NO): YES